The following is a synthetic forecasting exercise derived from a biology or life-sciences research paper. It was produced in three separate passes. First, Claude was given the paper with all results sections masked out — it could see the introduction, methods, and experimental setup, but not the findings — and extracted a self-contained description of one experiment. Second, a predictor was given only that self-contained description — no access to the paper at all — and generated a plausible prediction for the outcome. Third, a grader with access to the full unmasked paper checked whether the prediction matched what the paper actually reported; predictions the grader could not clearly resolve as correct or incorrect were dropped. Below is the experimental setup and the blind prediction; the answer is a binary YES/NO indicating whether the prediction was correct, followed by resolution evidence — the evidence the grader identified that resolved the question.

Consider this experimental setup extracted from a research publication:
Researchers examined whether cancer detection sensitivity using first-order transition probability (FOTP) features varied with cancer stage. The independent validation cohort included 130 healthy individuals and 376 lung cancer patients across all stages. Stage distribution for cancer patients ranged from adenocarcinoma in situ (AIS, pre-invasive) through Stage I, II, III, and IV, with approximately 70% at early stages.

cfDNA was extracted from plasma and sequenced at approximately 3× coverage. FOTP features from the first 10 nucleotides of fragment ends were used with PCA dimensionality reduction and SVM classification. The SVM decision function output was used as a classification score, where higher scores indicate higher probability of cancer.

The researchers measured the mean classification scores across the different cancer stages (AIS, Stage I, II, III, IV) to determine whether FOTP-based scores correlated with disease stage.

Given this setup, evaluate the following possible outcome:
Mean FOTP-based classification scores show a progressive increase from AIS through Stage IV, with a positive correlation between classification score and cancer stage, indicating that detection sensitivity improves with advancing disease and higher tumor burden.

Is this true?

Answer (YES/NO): NO